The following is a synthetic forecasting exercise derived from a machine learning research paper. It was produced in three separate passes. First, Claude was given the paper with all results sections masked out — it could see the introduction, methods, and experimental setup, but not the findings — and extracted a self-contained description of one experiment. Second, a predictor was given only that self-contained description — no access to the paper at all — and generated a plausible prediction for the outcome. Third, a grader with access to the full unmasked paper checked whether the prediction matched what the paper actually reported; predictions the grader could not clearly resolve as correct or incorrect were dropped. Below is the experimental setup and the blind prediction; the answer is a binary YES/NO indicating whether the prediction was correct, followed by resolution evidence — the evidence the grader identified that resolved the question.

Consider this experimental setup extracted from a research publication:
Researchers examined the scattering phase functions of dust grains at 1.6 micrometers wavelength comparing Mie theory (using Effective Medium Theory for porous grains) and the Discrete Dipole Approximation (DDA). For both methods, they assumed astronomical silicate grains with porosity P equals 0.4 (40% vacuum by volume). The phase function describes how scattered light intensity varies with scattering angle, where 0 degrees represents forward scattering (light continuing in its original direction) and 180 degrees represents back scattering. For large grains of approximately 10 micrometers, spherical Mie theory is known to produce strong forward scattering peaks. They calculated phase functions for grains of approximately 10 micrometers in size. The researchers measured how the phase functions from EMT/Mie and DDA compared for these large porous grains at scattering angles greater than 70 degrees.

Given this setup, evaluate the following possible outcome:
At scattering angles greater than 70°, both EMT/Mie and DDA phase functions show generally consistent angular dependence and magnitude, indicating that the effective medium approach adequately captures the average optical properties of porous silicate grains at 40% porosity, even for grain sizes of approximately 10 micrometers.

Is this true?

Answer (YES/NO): NO